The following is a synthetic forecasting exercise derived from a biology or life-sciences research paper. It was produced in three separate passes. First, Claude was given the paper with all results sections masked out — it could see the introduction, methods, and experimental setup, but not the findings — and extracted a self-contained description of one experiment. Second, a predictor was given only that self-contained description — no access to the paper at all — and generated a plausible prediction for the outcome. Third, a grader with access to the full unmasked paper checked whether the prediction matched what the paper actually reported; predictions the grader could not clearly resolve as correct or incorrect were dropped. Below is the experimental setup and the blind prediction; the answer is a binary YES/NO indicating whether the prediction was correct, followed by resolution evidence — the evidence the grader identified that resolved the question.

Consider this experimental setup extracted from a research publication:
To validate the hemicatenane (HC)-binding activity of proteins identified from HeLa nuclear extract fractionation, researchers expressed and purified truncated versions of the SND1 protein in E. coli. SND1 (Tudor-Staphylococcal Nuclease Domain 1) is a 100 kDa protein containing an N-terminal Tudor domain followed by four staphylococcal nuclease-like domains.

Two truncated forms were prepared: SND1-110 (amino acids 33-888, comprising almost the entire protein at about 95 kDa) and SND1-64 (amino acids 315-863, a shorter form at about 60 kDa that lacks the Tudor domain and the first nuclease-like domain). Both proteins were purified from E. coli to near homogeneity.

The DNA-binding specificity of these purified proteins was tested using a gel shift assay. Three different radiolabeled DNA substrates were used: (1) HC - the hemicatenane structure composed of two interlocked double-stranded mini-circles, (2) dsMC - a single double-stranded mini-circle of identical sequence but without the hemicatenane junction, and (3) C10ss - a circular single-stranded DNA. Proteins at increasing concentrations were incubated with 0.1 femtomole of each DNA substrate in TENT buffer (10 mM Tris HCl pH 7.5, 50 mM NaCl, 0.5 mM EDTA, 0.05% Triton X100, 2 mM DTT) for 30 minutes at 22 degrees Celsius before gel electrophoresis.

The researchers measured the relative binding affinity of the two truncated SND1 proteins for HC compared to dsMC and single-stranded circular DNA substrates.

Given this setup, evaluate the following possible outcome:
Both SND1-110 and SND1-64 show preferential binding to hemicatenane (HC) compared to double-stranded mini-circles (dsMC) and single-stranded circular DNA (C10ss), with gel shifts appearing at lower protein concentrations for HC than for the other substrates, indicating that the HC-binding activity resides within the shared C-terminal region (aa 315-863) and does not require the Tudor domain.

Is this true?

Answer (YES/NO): NO